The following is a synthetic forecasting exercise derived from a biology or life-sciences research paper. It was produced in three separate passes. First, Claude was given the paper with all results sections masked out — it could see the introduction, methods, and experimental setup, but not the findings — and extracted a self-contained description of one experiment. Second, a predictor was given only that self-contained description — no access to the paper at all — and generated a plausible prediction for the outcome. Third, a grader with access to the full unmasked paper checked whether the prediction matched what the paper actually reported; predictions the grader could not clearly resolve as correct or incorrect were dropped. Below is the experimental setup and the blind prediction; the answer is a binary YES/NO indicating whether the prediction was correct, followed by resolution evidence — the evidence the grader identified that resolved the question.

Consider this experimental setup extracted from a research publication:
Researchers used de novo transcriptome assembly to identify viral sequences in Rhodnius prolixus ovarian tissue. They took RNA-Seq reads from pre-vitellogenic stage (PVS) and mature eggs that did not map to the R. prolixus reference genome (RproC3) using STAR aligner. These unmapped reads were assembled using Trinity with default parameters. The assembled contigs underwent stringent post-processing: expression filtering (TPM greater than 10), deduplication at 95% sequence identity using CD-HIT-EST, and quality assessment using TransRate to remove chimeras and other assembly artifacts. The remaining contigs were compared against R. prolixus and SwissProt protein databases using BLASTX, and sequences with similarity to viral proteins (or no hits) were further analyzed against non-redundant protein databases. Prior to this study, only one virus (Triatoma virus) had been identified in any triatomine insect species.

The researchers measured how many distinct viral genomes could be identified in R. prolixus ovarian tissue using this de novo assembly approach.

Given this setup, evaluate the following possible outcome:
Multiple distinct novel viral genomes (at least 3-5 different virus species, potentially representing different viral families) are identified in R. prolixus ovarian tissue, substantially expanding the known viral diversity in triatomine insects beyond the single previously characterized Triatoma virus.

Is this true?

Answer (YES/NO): YES